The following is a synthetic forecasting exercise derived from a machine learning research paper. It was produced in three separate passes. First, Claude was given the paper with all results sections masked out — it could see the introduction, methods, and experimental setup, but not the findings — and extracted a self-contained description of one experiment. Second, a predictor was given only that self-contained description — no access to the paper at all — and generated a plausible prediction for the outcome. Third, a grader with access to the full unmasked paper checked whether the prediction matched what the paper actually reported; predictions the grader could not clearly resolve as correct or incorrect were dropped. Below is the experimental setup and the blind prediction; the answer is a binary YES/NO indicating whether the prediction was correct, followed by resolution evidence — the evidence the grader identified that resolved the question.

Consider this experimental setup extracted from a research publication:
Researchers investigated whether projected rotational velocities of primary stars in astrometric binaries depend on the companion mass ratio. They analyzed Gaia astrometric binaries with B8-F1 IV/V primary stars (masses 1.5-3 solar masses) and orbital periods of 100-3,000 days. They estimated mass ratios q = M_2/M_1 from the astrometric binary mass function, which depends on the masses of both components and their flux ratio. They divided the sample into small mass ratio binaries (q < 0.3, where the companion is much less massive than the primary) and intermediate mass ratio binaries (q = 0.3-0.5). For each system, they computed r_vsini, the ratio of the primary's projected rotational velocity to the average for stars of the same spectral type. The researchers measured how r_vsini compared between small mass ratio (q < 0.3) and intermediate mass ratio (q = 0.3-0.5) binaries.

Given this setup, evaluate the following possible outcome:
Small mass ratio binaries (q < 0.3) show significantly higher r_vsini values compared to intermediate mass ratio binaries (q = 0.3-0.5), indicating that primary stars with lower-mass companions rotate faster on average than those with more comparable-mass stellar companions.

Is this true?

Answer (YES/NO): NO